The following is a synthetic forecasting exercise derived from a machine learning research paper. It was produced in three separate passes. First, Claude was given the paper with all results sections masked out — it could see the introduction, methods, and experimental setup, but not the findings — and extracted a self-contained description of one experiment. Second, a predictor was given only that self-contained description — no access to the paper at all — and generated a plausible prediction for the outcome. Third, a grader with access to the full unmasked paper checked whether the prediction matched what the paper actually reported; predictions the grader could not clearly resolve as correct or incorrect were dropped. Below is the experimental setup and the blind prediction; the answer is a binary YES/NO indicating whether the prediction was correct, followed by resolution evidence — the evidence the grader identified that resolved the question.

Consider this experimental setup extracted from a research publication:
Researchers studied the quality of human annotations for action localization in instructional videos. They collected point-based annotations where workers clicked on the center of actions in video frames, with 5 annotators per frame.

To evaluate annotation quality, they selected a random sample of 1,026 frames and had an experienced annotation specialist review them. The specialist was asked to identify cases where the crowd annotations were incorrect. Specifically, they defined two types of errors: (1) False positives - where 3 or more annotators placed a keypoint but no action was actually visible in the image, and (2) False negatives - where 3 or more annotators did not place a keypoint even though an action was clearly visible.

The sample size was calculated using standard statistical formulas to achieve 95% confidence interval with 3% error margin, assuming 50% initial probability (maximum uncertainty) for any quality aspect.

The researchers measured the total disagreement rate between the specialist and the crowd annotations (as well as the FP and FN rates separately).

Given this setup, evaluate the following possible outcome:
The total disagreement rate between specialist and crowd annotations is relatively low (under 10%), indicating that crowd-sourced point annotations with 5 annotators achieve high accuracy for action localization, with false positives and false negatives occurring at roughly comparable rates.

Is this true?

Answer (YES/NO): YES